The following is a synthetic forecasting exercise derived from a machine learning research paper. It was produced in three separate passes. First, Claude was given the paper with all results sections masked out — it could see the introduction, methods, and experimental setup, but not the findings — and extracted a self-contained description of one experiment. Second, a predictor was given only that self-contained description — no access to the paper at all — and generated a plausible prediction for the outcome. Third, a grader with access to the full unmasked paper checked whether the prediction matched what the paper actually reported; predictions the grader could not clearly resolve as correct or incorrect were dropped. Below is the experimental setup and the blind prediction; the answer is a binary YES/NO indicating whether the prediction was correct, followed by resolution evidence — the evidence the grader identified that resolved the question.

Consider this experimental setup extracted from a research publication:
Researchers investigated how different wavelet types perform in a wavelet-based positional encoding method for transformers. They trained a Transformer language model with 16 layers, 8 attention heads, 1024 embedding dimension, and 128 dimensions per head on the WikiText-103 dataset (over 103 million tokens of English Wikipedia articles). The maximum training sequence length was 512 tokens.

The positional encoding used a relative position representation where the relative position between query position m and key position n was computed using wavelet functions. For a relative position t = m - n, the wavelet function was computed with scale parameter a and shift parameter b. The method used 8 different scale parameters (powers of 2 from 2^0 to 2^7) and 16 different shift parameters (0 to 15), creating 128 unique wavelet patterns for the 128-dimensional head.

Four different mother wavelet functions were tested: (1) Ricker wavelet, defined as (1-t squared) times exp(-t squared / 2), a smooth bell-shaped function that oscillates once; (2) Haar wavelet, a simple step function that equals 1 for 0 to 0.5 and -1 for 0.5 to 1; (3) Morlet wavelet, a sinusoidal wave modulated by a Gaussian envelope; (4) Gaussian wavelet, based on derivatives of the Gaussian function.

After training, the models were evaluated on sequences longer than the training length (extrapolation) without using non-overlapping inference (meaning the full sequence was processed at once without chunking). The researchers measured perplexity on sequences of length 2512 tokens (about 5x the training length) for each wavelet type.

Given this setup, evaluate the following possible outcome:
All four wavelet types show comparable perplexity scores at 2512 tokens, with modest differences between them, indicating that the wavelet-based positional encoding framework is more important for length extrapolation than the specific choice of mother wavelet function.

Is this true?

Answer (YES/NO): NO